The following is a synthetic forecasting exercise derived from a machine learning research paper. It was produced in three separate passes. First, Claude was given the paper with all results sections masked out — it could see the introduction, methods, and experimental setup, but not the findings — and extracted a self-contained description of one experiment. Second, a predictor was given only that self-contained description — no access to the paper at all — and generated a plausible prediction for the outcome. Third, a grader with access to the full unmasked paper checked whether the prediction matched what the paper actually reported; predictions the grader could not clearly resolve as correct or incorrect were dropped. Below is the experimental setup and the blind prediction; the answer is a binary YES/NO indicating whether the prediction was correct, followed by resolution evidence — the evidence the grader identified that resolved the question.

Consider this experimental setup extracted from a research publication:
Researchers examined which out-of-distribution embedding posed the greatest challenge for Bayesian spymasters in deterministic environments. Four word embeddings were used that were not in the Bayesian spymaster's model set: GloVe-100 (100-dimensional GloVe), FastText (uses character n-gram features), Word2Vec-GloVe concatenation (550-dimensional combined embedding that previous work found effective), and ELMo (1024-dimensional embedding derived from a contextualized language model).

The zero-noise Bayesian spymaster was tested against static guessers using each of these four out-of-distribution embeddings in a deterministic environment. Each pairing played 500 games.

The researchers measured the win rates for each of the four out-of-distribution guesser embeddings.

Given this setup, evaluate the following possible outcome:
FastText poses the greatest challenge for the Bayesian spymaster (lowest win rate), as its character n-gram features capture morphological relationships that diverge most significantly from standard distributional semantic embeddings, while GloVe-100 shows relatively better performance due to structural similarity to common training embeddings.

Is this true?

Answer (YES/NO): NO